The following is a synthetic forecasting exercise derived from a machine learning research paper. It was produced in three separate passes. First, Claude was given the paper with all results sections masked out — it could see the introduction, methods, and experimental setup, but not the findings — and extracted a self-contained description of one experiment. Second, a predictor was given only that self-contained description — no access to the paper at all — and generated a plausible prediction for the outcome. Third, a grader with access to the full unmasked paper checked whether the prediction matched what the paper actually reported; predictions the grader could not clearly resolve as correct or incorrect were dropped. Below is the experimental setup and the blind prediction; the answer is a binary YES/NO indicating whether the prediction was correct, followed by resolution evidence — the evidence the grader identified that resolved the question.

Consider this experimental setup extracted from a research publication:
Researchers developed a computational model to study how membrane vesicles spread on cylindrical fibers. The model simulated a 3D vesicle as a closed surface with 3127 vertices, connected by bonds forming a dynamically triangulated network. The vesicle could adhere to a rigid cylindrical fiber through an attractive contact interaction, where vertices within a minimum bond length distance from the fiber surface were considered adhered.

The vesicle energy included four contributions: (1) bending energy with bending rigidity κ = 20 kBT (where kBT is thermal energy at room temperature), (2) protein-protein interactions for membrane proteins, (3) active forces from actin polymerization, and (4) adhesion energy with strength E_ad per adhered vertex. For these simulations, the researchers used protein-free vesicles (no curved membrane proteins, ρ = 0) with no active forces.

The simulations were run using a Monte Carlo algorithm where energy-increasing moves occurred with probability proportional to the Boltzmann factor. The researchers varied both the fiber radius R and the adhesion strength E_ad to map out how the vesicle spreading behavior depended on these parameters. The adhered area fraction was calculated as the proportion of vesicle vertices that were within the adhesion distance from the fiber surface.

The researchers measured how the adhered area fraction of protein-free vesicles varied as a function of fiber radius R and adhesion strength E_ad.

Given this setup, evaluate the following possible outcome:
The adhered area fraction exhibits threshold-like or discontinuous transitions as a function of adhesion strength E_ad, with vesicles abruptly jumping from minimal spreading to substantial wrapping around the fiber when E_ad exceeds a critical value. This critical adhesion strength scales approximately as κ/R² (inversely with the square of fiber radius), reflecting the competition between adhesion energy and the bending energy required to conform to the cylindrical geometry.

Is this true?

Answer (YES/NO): NO